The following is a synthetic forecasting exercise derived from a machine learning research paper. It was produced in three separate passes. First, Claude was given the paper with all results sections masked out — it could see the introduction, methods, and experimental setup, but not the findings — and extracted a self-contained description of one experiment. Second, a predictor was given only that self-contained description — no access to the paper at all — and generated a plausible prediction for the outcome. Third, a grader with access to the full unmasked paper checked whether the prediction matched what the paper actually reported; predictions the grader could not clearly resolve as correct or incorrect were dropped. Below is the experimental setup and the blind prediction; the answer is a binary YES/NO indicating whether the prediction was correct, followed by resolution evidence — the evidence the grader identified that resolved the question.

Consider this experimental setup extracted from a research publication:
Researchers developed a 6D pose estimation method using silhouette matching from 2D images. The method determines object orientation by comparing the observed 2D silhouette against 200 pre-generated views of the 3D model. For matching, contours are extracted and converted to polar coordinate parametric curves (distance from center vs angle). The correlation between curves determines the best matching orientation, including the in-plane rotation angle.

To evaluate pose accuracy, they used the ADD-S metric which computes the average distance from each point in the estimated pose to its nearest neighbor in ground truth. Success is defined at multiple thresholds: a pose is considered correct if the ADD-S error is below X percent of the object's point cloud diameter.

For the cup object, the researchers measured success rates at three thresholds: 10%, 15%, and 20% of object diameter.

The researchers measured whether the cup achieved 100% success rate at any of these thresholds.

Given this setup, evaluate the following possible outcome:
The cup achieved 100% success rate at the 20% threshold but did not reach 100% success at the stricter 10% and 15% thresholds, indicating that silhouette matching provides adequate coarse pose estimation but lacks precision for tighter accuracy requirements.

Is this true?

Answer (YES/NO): YES